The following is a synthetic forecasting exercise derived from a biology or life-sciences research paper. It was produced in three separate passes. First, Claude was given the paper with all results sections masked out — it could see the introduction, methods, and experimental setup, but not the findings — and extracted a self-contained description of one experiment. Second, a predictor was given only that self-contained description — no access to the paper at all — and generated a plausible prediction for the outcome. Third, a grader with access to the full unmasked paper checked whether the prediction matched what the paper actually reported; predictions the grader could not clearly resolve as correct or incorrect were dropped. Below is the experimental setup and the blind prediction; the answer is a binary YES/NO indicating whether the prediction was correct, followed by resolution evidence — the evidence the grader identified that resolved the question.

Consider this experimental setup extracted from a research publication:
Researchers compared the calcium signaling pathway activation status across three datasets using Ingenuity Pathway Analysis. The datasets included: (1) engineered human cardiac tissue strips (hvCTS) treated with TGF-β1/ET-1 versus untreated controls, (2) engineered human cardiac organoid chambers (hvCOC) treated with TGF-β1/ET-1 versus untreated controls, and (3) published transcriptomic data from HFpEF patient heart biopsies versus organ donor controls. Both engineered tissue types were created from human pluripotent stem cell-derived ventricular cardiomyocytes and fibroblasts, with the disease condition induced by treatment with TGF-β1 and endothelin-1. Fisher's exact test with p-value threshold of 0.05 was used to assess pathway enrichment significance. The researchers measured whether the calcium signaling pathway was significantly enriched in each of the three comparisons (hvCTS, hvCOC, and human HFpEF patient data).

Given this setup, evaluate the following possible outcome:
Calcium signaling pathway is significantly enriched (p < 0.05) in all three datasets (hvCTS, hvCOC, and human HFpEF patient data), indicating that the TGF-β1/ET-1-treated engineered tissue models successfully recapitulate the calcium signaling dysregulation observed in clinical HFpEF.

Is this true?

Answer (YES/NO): NO